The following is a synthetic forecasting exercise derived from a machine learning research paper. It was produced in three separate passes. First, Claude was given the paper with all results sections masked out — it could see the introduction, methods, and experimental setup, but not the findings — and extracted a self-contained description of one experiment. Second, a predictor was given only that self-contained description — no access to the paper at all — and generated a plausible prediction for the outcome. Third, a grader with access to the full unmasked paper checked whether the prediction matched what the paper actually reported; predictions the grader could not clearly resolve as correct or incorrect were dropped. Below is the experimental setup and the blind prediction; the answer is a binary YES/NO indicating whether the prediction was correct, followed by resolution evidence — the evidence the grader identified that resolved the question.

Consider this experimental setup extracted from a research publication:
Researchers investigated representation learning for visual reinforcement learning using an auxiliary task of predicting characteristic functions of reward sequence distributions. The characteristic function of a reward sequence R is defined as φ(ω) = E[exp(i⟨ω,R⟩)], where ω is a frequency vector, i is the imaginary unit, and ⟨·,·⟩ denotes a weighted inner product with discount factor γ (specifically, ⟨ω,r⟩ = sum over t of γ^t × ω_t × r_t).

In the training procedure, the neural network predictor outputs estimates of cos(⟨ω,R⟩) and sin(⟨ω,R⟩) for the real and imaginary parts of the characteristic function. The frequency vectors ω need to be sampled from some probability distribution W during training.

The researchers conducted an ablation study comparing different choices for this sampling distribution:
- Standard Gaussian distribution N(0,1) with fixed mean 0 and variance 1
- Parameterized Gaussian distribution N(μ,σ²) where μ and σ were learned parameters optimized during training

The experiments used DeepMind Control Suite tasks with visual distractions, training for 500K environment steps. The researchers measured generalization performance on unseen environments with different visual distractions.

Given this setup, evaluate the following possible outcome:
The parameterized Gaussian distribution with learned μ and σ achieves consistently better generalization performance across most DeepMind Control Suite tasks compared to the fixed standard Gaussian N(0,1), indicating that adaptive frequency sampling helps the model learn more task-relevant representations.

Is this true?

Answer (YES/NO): NO